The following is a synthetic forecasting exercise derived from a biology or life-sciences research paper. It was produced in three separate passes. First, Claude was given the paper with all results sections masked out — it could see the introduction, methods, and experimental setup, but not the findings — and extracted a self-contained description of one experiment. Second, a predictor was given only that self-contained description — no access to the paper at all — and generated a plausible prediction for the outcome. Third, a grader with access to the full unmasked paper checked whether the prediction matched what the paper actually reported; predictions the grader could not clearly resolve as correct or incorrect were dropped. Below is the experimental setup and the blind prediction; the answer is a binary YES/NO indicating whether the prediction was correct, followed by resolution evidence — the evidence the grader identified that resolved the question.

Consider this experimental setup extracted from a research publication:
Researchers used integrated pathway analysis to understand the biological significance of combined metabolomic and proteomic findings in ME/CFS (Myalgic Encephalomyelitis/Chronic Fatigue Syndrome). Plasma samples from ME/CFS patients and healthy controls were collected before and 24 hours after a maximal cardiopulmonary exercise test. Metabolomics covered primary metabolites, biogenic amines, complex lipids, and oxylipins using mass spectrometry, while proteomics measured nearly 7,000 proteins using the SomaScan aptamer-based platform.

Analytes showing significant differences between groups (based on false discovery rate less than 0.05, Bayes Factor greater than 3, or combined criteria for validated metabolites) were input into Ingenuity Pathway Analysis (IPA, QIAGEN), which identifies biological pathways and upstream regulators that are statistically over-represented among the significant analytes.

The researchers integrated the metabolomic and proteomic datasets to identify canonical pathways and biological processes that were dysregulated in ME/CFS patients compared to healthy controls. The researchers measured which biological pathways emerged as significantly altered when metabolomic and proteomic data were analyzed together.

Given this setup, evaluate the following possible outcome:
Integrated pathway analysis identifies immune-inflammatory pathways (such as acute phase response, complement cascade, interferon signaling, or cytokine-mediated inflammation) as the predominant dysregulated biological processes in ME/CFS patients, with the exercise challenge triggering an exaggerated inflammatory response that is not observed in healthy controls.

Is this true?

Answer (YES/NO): NO